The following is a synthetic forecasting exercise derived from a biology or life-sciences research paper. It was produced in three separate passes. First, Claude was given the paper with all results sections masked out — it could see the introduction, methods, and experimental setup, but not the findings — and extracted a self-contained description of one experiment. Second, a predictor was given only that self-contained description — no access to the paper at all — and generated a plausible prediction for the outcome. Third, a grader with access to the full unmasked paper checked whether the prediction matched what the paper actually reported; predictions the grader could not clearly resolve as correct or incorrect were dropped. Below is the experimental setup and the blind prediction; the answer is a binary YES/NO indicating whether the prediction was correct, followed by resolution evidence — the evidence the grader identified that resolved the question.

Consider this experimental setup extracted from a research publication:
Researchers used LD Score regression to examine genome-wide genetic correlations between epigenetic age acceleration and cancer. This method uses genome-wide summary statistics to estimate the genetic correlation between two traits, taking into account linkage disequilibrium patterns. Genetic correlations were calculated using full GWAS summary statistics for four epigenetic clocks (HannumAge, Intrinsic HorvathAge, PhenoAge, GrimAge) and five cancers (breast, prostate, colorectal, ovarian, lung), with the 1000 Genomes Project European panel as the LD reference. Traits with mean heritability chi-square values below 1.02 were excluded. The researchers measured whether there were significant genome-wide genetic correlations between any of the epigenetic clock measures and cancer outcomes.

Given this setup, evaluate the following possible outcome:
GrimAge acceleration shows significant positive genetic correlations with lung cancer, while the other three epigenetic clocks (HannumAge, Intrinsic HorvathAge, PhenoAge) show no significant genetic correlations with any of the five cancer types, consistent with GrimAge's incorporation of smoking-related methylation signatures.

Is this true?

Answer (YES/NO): NO